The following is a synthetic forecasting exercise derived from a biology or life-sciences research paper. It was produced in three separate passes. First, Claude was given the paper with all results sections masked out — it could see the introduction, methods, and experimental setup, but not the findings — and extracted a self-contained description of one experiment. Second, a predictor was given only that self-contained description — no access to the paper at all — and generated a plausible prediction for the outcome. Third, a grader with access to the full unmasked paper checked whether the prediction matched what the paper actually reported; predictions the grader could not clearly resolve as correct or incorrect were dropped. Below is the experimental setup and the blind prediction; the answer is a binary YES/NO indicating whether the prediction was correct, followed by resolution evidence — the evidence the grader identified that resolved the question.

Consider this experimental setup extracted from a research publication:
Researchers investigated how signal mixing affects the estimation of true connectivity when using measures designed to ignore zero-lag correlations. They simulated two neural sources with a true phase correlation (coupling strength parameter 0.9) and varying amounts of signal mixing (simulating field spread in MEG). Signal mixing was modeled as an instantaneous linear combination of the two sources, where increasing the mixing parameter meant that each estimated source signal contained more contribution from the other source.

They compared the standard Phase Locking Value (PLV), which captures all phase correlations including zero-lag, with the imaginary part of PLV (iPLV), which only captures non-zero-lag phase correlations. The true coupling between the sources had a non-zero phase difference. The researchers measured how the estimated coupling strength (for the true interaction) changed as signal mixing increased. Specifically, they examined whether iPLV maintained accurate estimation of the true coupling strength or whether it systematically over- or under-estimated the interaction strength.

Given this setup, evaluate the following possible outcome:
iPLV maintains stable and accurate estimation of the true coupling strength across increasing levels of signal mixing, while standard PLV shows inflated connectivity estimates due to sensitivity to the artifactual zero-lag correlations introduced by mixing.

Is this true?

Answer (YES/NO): NO